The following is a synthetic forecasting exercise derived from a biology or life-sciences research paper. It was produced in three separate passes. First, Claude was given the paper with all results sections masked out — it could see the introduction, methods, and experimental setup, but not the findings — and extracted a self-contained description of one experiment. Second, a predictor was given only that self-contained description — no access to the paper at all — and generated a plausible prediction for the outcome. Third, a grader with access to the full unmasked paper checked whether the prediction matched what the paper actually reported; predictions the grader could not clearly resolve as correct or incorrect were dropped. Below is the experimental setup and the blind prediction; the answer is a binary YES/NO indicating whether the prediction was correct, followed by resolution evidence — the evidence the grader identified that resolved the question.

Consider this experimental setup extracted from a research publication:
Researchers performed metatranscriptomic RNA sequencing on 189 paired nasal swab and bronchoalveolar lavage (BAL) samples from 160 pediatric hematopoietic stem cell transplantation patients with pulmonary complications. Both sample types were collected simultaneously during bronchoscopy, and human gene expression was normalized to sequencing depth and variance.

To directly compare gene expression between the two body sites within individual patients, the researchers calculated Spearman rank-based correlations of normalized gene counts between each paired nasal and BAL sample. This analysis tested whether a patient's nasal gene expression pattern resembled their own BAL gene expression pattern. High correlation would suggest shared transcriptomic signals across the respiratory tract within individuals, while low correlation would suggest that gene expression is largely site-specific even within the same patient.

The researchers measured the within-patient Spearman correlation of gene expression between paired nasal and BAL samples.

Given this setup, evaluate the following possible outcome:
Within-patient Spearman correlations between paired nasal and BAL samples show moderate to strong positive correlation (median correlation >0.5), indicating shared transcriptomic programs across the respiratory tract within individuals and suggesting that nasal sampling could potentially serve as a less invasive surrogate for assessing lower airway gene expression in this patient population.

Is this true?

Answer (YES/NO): NO